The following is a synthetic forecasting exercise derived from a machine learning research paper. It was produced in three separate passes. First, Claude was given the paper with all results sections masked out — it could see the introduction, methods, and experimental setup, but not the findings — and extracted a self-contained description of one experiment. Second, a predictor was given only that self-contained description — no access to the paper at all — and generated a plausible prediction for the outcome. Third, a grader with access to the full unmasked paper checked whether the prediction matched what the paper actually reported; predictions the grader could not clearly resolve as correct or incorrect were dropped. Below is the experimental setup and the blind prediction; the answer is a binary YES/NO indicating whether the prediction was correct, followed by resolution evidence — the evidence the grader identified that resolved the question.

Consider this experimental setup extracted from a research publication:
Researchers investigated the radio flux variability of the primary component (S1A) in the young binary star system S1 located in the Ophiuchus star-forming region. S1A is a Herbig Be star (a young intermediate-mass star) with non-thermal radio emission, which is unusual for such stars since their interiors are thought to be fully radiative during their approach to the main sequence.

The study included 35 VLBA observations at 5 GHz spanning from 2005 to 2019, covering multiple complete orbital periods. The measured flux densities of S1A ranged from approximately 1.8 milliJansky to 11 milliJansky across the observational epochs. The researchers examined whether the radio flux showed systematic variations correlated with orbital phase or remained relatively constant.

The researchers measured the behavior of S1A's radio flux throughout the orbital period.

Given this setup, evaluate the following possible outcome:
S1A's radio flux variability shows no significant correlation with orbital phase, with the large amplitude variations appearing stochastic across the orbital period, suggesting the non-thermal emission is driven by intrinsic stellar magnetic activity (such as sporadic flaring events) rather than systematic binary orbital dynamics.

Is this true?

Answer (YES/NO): YES